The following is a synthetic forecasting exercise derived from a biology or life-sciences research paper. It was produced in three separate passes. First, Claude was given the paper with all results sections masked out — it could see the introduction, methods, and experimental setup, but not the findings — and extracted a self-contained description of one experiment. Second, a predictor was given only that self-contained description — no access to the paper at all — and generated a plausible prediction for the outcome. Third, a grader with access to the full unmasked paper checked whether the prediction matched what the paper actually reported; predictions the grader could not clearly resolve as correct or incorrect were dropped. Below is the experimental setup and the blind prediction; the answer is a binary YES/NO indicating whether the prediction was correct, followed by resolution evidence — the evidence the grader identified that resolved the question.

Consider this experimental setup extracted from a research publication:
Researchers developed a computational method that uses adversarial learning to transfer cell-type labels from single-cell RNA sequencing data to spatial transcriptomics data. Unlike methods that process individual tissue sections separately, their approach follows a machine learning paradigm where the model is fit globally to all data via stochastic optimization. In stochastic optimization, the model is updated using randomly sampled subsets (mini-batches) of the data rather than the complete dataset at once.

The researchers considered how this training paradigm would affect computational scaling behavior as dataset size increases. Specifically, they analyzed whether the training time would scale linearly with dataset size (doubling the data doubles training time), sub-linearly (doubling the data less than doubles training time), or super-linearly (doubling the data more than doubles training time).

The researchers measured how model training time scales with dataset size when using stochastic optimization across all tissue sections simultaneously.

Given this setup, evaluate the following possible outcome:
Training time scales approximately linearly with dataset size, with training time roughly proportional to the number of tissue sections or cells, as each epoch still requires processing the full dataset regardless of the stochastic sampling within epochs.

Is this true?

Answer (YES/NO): NO